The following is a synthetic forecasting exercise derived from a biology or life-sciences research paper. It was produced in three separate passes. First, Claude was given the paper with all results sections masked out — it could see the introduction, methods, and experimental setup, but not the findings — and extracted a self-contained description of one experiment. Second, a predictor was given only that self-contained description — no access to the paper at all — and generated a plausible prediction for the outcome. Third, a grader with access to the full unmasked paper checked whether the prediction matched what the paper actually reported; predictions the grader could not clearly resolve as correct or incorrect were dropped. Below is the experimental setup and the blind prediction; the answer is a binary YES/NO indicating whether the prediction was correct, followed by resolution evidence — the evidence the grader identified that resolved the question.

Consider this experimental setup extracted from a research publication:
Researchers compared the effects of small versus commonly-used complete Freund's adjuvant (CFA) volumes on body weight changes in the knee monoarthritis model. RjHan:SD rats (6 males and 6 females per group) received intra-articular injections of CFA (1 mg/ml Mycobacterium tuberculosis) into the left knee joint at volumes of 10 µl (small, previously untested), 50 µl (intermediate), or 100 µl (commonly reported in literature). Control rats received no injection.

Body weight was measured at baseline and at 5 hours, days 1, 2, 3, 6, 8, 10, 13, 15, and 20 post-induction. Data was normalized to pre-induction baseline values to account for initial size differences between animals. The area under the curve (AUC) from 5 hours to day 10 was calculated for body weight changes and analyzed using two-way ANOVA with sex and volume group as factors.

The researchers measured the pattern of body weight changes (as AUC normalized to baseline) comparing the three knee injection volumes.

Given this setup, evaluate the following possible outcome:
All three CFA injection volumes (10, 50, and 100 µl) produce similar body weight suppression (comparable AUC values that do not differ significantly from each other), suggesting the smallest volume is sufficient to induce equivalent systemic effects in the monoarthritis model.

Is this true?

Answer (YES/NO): YES